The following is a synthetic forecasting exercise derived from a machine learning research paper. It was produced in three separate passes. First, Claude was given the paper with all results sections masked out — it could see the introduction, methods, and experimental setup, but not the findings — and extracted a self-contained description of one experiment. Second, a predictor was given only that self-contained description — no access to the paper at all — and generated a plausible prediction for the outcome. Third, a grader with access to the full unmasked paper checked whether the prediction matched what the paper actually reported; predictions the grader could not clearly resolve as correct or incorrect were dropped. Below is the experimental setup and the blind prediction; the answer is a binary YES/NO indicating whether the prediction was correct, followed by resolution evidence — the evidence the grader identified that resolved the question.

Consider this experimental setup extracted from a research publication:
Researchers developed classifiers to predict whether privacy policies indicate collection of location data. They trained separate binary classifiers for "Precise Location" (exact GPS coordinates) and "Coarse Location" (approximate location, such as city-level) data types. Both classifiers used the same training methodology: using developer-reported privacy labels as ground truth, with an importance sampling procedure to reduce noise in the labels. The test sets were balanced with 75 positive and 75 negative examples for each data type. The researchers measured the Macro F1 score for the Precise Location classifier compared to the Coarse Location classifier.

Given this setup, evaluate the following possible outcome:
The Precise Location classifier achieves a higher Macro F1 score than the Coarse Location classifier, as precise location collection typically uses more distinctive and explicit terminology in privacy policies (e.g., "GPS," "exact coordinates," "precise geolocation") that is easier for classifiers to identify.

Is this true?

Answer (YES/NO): YES